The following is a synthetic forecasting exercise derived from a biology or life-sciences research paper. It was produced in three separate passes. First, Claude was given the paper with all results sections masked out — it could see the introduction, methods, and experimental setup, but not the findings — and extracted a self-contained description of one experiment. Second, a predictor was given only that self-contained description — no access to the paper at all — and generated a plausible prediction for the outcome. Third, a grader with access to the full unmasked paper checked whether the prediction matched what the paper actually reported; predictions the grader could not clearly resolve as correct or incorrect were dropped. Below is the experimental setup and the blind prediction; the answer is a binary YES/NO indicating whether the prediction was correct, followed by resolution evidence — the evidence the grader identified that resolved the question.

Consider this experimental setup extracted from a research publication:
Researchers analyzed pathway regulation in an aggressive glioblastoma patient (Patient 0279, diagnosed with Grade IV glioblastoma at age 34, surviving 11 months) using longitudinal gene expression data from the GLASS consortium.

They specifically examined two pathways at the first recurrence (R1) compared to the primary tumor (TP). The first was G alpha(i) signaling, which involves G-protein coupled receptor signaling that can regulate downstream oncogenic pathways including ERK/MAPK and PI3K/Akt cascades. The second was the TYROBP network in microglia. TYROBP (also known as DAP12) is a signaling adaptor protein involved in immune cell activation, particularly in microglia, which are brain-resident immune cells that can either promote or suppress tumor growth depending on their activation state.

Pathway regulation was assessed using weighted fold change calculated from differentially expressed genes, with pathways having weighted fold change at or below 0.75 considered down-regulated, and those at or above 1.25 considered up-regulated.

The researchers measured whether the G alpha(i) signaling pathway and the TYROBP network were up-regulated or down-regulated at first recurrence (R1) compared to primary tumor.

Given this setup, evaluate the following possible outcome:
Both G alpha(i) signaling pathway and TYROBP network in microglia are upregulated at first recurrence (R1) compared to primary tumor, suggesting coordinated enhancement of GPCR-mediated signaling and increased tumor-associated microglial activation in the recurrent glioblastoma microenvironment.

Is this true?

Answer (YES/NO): NO